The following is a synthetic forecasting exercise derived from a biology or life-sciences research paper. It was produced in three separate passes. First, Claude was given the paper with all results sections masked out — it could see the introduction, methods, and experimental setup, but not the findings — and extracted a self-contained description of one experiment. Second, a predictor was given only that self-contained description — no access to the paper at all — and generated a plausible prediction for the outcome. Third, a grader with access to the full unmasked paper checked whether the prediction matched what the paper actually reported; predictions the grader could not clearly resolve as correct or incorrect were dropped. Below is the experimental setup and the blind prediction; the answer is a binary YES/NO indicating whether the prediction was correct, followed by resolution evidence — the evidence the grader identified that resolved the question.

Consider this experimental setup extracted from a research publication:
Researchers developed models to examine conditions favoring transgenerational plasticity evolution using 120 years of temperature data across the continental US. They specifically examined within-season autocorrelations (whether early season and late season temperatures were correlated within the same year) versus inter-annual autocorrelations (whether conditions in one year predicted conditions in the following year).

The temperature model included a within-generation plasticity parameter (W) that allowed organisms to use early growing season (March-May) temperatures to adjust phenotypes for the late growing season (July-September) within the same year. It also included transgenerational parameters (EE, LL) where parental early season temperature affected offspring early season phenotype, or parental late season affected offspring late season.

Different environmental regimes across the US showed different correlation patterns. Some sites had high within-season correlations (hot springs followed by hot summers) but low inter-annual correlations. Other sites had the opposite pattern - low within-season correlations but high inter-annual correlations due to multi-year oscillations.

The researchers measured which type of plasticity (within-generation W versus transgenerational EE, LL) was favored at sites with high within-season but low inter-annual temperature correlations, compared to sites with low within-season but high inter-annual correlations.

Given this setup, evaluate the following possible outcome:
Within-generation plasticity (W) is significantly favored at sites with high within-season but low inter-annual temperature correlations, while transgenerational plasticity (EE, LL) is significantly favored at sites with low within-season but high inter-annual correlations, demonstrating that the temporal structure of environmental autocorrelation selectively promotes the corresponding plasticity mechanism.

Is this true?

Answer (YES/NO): YES